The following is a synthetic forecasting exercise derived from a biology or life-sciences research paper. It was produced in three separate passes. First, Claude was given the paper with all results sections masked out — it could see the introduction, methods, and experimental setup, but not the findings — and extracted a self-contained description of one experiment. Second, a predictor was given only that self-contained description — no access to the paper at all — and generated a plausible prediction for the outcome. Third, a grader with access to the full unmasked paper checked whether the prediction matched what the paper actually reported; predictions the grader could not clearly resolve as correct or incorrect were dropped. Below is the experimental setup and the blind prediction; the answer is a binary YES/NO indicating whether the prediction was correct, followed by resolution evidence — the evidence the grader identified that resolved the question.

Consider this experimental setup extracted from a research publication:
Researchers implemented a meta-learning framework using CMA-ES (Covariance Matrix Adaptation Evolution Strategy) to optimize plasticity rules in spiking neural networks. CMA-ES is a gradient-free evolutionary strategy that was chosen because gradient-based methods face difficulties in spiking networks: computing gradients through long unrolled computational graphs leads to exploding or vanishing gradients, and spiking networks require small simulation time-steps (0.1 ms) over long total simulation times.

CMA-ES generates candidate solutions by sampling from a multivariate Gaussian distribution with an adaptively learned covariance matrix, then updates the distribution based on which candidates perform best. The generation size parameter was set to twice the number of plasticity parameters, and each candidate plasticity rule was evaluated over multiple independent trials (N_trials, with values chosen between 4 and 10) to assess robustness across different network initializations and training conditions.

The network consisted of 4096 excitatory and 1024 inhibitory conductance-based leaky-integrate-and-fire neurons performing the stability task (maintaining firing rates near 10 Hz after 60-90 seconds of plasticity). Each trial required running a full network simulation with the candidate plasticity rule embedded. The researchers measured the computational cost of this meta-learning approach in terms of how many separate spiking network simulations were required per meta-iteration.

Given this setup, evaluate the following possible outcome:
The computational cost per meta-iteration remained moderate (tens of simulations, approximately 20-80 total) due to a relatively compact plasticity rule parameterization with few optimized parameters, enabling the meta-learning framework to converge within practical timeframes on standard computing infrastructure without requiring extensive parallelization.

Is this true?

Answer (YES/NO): NO